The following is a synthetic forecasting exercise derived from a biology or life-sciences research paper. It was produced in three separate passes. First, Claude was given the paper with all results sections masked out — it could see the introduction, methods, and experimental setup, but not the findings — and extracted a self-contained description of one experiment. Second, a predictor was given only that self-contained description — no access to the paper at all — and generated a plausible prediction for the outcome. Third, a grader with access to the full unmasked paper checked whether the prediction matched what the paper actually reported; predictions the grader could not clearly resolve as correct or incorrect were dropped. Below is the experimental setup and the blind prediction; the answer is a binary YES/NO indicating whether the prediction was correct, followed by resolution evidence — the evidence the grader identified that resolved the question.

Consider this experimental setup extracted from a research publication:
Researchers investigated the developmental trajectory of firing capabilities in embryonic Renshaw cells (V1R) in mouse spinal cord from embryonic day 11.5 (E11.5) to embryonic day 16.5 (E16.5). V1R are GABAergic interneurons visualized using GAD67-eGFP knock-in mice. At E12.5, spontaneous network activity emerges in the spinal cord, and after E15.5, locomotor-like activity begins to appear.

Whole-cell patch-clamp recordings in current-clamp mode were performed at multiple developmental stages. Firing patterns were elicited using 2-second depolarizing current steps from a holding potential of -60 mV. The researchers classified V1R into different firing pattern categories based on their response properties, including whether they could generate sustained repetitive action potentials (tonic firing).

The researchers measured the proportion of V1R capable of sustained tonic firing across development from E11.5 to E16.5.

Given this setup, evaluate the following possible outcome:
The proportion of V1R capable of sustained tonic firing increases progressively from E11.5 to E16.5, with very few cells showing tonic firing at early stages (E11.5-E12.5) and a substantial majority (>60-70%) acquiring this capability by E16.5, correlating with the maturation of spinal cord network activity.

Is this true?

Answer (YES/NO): NO